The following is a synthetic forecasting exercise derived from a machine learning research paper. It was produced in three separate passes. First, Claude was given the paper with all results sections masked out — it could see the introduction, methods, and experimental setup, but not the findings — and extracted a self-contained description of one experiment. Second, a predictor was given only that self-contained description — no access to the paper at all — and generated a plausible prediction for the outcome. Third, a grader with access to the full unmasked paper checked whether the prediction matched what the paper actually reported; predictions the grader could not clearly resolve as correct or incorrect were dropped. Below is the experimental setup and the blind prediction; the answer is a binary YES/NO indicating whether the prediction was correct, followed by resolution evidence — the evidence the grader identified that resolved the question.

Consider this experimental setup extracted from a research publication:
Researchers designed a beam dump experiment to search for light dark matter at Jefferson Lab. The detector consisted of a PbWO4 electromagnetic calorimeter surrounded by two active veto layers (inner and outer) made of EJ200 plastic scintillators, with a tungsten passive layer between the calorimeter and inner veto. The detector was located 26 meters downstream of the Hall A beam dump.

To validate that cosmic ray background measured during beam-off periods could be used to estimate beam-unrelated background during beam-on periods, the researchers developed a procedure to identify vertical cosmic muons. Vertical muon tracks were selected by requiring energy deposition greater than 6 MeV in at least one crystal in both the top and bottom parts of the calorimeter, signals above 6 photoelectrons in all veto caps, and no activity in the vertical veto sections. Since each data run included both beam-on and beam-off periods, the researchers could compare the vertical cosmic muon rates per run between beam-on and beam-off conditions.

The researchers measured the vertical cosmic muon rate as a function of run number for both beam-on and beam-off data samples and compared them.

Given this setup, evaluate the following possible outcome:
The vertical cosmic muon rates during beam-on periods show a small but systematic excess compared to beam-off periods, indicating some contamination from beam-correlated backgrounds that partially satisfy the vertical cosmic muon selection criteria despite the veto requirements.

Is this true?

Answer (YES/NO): NO